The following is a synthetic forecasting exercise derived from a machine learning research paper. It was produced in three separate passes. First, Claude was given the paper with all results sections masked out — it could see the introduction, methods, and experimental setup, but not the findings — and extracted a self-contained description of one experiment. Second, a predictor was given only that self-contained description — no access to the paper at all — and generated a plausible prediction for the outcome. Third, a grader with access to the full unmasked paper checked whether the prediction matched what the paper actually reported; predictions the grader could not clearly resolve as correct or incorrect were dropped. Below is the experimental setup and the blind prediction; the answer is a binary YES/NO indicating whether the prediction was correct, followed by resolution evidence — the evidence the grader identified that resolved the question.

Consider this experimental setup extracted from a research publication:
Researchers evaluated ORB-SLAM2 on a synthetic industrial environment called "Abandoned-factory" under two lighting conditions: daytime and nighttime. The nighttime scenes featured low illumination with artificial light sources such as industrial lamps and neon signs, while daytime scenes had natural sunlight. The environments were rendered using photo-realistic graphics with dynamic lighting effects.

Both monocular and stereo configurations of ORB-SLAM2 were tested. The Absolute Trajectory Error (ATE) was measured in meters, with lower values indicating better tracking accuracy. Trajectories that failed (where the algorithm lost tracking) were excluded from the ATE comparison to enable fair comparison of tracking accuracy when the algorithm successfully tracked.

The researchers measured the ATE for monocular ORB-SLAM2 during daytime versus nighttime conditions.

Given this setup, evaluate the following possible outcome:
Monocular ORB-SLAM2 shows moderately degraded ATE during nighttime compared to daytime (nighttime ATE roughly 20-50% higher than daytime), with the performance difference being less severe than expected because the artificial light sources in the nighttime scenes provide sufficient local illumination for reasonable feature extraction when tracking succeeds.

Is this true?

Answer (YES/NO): NO